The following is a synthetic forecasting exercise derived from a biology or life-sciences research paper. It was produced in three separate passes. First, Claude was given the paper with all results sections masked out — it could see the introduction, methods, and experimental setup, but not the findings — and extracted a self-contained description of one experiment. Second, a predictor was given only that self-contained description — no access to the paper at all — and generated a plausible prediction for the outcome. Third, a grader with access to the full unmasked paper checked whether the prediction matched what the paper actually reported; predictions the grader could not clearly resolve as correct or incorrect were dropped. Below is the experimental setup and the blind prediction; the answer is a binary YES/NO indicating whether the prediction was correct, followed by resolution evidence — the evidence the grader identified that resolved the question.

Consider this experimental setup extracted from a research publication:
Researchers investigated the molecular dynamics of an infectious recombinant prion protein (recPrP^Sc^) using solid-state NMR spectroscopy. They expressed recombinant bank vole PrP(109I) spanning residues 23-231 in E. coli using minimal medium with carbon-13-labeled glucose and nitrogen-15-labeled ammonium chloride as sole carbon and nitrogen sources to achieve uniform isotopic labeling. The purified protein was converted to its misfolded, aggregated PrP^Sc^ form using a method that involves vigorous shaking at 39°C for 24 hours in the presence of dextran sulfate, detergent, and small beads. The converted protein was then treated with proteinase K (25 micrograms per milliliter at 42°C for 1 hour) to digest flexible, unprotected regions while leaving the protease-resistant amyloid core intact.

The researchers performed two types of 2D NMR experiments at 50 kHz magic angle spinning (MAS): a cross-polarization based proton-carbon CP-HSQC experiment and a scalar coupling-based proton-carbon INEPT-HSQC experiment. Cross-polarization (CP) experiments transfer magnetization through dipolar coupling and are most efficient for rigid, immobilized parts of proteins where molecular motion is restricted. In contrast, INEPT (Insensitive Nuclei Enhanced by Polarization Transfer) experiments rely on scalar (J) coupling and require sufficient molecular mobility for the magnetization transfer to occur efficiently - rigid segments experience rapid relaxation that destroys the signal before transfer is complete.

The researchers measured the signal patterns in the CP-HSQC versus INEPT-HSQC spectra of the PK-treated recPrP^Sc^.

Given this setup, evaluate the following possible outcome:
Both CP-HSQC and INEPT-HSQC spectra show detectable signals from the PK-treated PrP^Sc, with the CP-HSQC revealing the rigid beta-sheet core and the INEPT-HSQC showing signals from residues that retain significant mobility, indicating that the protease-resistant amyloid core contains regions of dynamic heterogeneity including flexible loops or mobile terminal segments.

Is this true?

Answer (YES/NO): YES